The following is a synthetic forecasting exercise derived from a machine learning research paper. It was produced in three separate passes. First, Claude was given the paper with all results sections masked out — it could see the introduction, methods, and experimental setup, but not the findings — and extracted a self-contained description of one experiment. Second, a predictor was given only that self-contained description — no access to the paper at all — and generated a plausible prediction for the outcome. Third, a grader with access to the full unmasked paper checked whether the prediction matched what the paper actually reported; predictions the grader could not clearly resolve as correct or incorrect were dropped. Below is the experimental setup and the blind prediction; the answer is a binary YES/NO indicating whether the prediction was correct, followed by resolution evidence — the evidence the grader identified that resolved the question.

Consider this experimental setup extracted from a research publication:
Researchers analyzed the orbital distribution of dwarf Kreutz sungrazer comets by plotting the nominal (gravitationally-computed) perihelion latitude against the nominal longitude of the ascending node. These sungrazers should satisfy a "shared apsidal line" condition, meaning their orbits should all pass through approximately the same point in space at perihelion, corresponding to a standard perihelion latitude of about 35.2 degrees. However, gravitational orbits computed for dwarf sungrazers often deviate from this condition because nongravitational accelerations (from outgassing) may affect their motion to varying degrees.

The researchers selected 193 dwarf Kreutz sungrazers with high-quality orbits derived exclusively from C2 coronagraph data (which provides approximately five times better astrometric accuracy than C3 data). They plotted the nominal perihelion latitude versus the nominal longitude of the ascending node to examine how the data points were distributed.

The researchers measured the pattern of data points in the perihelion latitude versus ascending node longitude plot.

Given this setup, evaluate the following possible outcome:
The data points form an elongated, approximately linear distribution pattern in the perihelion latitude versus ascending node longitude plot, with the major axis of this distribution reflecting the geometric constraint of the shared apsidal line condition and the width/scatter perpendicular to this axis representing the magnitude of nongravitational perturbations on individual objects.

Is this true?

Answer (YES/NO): NO